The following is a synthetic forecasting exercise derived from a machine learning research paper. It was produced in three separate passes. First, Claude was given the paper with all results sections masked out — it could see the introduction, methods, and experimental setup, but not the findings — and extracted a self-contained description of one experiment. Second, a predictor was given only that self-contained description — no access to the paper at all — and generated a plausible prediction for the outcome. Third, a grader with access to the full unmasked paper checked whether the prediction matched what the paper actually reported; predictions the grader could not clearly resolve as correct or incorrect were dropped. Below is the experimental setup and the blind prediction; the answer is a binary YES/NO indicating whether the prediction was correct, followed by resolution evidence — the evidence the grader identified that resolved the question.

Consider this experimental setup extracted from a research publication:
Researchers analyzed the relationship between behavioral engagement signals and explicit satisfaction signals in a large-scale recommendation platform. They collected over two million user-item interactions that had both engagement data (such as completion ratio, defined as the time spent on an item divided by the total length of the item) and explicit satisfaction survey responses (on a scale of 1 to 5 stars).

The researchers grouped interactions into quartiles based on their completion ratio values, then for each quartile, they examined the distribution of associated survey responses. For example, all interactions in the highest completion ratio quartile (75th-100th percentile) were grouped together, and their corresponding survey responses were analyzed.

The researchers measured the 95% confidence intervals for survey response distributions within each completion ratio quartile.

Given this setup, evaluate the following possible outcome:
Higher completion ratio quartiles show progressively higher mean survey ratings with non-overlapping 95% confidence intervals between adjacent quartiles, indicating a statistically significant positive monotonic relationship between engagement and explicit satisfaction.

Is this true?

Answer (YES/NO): NO